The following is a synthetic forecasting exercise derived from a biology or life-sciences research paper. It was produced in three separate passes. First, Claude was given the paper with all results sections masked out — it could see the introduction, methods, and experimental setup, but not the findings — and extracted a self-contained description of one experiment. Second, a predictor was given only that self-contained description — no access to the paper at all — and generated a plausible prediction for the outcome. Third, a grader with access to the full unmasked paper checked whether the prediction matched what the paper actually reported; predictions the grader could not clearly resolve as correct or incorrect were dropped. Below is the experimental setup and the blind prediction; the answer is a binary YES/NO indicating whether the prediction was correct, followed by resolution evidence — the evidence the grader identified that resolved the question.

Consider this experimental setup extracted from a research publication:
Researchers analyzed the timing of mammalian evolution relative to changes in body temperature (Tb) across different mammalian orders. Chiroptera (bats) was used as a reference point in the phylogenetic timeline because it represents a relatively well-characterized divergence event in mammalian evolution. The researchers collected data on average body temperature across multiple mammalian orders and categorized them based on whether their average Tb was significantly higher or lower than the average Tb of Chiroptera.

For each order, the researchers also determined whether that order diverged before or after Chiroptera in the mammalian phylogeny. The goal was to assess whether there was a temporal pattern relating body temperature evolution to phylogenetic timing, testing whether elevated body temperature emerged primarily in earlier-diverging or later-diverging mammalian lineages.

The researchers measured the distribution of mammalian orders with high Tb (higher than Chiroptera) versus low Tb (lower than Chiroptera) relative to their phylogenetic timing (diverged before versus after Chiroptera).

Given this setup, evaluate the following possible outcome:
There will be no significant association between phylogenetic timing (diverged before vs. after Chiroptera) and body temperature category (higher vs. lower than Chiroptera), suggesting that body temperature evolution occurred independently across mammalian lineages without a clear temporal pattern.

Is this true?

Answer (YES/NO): NO